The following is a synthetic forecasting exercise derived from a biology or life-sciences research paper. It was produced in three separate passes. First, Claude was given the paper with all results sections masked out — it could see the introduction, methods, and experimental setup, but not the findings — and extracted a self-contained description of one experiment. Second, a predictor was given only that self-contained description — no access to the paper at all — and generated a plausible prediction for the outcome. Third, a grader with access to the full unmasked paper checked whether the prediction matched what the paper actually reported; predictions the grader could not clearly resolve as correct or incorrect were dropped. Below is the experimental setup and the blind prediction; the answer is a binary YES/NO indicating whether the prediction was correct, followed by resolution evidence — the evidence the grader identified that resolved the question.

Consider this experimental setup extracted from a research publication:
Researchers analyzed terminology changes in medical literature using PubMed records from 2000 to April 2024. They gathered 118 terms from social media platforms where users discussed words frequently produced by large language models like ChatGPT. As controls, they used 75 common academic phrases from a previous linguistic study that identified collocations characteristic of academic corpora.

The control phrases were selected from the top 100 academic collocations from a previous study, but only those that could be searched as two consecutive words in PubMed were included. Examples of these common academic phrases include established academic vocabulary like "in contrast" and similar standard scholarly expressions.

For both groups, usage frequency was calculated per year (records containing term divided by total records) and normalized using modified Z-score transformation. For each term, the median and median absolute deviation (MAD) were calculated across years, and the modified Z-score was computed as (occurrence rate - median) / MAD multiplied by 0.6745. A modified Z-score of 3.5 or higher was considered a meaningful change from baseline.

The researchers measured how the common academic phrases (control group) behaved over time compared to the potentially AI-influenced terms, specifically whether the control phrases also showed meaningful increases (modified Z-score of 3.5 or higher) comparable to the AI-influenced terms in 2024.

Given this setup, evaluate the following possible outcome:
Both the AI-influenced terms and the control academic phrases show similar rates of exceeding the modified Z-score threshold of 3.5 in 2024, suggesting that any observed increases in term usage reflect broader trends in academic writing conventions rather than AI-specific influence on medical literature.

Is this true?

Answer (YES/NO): NO